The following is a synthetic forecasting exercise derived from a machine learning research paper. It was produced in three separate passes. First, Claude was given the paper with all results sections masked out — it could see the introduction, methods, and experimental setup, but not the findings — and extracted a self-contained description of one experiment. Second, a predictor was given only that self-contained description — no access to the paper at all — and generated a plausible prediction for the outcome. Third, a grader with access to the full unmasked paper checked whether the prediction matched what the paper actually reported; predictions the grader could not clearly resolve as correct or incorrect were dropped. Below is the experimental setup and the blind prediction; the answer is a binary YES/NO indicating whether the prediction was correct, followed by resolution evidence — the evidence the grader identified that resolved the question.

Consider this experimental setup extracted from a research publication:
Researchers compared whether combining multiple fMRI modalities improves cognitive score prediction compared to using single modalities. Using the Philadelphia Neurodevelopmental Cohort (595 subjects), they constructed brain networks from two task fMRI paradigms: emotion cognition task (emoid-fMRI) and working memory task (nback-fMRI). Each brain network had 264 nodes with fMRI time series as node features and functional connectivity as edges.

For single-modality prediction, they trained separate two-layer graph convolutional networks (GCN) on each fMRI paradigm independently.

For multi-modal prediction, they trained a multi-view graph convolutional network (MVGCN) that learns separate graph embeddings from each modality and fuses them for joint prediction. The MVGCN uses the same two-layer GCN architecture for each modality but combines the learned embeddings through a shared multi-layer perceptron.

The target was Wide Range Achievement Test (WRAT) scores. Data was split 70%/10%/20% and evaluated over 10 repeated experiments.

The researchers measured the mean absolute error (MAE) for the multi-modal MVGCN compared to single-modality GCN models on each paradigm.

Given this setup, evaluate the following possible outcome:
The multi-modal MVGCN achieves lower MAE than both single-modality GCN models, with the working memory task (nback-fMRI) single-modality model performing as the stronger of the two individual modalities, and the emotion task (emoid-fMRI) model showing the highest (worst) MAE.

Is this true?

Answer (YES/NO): YES